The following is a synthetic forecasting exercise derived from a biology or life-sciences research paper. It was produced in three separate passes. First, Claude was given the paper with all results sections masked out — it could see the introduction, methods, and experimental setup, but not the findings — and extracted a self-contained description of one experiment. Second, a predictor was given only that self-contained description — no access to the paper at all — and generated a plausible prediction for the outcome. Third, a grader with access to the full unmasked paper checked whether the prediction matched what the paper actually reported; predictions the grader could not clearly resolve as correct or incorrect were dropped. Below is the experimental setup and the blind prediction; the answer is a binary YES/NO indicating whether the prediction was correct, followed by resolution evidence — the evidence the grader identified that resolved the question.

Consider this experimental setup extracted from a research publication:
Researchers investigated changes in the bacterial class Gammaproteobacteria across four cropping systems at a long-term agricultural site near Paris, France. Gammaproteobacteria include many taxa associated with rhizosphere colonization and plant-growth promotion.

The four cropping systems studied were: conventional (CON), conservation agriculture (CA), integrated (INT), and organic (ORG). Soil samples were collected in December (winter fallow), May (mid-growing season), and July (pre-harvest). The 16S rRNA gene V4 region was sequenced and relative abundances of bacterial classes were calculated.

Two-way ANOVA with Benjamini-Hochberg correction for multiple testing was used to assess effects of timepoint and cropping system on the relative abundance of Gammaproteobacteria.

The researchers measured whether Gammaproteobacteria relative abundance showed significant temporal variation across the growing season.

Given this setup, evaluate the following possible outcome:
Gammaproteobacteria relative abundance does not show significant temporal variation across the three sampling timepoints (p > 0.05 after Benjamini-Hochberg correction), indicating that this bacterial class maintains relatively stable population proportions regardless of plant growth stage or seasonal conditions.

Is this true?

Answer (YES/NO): NO